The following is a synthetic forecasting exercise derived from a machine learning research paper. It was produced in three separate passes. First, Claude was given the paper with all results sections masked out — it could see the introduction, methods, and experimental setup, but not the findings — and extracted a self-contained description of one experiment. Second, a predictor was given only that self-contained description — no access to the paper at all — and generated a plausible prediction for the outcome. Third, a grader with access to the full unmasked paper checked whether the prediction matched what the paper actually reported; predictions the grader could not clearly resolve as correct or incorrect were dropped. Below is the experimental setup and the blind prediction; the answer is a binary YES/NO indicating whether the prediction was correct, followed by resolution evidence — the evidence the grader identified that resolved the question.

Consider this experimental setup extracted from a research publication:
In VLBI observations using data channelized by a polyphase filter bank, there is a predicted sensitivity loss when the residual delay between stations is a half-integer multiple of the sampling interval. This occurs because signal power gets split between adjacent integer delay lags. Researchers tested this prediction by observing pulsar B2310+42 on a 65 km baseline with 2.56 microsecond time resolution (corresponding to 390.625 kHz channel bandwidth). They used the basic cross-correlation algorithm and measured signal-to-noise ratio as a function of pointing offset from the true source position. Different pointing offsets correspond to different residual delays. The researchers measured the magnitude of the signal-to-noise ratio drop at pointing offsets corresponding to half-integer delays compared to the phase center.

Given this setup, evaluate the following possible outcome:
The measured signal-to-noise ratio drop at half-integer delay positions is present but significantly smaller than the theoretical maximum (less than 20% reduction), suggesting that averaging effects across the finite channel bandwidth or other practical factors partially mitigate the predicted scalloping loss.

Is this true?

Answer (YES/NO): NO